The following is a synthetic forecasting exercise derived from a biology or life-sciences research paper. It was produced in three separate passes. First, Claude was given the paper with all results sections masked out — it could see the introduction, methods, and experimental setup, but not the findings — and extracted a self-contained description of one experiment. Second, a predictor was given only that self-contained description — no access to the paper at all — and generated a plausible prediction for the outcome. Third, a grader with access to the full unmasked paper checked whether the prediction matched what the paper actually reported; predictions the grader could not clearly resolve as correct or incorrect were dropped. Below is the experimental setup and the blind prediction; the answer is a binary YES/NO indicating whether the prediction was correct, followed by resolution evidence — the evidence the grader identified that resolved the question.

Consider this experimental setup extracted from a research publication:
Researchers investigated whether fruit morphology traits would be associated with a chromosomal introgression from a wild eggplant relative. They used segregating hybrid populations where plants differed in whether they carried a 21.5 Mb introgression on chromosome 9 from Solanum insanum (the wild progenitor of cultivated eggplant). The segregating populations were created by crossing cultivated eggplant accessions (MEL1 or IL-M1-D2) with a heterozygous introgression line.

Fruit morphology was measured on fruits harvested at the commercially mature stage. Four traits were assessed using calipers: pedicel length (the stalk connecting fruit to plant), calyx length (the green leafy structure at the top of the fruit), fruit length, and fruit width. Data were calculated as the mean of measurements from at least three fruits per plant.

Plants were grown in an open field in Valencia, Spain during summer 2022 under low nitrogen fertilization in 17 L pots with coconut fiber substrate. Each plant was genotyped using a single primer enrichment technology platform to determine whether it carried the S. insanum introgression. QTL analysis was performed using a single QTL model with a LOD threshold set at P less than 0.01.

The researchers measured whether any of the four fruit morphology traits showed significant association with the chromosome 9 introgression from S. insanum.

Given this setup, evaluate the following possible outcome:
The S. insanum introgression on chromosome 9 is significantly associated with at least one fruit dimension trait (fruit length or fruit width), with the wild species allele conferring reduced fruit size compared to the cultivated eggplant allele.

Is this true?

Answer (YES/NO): YES